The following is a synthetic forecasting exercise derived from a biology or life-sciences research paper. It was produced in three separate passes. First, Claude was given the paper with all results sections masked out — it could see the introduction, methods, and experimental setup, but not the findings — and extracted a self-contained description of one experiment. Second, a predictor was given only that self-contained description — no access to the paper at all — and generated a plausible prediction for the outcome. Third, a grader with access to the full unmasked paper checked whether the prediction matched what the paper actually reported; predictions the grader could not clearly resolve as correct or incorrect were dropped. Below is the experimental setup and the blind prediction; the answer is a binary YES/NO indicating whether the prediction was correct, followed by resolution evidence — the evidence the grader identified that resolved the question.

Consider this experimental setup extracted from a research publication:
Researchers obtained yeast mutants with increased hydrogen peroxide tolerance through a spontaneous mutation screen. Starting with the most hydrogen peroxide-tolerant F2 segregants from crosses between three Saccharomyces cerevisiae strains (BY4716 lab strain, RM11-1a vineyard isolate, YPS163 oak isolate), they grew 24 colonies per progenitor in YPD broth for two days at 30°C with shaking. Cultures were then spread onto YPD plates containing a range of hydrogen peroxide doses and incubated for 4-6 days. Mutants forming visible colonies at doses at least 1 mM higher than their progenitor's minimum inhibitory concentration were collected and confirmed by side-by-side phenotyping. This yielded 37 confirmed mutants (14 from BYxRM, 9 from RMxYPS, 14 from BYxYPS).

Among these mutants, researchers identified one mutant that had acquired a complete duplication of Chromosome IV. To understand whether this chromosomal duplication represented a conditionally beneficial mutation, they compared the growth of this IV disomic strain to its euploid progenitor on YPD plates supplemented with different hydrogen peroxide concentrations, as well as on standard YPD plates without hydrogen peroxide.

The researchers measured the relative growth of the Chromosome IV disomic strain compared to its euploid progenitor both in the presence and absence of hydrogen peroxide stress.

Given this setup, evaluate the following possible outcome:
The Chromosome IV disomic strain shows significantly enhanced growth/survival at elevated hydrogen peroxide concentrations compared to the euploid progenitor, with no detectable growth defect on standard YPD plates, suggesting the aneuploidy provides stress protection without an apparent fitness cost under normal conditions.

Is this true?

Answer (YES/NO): NO